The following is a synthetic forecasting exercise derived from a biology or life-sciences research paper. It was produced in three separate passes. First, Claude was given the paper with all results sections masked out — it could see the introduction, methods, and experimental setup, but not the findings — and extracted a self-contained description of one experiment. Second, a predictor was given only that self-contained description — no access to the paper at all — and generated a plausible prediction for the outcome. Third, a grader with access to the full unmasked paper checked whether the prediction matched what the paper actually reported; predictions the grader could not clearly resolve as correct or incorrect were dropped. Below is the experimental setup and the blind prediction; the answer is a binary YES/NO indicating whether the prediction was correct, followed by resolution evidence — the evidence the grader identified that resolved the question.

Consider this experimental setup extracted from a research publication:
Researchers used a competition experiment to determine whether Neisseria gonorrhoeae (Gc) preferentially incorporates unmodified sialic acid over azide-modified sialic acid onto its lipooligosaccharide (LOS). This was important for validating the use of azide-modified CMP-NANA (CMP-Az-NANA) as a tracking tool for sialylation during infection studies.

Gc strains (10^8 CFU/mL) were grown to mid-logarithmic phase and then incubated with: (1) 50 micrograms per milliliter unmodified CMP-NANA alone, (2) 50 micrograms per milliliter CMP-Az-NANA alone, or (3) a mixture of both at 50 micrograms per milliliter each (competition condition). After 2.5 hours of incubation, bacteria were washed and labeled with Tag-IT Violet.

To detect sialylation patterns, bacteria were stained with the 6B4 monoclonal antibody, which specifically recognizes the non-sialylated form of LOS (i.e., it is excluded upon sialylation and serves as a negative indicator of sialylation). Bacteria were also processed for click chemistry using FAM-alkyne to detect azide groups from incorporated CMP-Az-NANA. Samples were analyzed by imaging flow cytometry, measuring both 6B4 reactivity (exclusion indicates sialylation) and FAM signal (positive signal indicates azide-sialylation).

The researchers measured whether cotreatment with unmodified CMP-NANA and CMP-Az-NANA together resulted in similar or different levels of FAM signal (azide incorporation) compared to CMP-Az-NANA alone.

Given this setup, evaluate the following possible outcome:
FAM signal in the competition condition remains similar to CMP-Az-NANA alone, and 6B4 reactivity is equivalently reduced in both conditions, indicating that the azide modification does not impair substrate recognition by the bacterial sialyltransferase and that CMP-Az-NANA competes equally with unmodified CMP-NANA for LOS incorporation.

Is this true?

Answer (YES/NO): NO